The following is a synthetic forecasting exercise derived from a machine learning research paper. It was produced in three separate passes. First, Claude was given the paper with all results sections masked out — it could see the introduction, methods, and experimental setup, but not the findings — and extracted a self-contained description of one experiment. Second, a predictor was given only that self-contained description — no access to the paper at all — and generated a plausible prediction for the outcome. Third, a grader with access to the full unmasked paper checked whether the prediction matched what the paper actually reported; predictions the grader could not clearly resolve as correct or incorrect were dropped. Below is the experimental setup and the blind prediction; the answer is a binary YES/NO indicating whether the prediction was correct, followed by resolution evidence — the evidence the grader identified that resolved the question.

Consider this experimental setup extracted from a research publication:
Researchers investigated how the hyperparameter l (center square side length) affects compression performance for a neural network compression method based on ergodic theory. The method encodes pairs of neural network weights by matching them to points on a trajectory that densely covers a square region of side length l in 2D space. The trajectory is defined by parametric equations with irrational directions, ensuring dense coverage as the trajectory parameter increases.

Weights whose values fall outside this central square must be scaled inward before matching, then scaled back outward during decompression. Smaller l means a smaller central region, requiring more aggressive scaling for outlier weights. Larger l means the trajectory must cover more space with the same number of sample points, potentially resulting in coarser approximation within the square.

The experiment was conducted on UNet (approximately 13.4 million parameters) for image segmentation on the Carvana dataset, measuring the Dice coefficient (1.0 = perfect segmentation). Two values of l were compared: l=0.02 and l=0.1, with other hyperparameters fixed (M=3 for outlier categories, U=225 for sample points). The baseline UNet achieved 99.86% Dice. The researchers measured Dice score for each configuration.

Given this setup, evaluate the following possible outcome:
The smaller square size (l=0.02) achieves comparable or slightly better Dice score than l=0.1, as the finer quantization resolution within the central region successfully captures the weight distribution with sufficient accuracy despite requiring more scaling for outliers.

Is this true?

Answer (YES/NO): NO